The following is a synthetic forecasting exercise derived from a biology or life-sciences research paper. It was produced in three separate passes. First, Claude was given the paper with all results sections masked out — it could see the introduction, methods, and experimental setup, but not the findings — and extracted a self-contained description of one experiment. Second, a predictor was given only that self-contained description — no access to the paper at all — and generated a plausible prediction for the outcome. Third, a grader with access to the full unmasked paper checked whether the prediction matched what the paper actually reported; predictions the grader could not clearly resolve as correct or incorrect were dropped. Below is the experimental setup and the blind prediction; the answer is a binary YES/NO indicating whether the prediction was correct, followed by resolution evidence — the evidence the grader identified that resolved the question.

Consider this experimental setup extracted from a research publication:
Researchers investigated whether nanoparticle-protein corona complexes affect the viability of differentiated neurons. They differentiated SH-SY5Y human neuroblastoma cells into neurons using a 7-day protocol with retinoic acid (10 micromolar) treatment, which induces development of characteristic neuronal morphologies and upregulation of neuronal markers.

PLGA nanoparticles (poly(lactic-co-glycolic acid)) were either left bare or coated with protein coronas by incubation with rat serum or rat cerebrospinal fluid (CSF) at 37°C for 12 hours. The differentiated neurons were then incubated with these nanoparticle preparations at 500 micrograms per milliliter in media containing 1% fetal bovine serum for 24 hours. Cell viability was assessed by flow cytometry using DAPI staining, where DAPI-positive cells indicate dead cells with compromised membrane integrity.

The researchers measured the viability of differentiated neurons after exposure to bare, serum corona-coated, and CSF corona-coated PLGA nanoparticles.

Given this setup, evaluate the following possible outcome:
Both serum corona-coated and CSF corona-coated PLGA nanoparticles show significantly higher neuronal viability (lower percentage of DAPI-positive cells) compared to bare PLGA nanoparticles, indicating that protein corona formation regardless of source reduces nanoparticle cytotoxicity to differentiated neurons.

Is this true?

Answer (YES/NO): YES